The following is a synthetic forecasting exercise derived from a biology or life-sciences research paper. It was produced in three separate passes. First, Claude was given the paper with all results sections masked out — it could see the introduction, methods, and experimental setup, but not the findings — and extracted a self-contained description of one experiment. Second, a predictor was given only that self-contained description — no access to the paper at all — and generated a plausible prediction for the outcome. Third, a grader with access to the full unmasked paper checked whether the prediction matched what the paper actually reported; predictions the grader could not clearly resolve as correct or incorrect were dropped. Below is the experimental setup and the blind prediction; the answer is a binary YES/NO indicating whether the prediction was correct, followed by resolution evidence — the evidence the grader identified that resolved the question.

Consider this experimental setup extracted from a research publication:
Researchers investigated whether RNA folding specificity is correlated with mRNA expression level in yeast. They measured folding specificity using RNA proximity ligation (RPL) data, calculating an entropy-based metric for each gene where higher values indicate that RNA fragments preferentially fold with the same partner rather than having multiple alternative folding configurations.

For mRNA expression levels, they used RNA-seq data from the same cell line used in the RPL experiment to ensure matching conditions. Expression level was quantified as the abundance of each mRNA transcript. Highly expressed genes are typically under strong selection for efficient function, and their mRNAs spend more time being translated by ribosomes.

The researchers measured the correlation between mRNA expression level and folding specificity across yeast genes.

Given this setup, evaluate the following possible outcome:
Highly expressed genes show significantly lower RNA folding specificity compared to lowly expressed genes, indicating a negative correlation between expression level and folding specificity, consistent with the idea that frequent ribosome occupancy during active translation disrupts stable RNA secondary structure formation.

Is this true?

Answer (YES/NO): NO